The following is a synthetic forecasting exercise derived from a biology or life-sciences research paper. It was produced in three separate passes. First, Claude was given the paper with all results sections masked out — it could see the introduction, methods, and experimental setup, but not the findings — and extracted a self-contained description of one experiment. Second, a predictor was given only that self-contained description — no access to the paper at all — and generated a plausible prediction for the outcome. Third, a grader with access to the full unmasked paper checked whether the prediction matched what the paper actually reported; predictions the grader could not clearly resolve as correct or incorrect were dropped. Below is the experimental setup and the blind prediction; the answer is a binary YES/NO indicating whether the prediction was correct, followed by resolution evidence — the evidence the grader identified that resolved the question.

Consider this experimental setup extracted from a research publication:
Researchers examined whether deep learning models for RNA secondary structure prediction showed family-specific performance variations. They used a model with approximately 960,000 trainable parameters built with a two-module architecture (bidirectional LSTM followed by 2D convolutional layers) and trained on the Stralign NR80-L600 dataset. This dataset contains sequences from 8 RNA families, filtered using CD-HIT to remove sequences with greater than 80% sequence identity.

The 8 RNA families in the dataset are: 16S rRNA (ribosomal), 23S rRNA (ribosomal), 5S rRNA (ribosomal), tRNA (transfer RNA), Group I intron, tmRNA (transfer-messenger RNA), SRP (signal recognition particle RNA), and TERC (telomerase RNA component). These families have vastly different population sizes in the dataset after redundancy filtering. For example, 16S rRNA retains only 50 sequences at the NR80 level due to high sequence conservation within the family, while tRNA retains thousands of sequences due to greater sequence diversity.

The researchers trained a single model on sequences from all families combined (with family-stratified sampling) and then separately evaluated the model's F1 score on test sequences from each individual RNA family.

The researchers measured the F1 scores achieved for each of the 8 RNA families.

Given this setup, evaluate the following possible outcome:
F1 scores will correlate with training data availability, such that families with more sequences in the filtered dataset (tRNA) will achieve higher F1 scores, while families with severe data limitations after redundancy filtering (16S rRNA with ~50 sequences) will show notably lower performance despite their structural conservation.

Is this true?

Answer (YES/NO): YES